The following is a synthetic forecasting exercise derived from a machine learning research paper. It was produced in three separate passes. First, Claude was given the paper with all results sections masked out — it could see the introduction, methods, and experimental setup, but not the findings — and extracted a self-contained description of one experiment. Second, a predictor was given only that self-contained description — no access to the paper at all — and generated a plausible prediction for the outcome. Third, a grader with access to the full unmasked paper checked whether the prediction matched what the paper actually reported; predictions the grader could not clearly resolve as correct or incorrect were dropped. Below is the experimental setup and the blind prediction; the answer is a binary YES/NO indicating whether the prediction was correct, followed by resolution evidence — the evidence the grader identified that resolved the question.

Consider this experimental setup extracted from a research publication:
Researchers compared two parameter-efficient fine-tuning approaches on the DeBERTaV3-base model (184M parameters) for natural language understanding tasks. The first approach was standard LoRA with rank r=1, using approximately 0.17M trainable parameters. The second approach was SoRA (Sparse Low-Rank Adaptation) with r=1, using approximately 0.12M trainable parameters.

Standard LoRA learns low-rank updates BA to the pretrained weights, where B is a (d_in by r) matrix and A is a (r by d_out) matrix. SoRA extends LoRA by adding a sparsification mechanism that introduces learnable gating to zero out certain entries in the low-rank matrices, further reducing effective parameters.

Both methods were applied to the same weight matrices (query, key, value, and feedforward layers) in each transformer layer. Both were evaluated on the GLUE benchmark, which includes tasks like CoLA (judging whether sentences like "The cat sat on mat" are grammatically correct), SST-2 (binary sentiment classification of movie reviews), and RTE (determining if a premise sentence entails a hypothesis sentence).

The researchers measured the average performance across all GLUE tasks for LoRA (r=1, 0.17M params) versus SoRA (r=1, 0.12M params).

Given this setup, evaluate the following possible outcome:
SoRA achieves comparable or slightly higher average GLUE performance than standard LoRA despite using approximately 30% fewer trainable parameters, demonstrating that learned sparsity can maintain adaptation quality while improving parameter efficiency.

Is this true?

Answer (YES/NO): YES